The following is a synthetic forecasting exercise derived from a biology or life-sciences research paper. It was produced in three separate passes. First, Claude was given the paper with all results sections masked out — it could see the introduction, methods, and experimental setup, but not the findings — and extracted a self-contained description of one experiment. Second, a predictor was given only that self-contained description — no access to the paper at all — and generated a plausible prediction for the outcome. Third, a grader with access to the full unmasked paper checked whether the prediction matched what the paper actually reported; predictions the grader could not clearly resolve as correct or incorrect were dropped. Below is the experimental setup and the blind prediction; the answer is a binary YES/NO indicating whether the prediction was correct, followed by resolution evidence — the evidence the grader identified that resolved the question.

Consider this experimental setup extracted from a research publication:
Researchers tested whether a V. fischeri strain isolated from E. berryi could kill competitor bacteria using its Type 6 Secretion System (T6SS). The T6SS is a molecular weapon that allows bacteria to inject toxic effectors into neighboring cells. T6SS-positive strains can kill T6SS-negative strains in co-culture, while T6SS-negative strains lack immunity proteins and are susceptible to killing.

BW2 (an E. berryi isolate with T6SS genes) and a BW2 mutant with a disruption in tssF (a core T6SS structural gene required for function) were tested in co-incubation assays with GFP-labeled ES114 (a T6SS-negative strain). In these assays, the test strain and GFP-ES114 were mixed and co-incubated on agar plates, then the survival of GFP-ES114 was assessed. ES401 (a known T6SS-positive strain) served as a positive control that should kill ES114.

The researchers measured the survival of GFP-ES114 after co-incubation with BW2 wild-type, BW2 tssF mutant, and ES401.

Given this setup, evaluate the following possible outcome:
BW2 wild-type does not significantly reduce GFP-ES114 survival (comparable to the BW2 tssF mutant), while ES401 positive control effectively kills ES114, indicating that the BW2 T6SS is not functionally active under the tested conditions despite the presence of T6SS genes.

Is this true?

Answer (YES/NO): NO